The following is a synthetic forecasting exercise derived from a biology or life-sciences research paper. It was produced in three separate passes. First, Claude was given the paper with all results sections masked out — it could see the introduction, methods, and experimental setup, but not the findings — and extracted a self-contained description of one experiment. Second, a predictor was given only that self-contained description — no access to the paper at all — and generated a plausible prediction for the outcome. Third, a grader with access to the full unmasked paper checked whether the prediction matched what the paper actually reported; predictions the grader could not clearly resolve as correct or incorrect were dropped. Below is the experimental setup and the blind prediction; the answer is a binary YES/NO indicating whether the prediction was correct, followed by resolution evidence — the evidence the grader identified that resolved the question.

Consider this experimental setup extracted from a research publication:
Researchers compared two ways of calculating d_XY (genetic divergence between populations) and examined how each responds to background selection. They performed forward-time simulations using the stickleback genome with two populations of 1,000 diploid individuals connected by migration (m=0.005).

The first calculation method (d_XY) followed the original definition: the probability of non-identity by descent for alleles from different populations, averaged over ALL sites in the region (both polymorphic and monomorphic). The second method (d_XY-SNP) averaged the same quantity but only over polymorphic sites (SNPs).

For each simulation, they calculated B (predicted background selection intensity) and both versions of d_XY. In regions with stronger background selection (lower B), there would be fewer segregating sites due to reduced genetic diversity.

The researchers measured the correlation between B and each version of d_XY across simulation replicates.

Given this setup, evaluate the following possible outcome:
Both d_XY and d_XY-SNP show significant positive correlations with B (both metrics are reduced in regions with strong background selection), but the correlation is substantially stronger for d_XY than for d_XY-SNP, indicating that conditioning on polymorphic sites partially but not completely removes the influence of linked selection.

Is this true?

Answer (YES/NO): NO